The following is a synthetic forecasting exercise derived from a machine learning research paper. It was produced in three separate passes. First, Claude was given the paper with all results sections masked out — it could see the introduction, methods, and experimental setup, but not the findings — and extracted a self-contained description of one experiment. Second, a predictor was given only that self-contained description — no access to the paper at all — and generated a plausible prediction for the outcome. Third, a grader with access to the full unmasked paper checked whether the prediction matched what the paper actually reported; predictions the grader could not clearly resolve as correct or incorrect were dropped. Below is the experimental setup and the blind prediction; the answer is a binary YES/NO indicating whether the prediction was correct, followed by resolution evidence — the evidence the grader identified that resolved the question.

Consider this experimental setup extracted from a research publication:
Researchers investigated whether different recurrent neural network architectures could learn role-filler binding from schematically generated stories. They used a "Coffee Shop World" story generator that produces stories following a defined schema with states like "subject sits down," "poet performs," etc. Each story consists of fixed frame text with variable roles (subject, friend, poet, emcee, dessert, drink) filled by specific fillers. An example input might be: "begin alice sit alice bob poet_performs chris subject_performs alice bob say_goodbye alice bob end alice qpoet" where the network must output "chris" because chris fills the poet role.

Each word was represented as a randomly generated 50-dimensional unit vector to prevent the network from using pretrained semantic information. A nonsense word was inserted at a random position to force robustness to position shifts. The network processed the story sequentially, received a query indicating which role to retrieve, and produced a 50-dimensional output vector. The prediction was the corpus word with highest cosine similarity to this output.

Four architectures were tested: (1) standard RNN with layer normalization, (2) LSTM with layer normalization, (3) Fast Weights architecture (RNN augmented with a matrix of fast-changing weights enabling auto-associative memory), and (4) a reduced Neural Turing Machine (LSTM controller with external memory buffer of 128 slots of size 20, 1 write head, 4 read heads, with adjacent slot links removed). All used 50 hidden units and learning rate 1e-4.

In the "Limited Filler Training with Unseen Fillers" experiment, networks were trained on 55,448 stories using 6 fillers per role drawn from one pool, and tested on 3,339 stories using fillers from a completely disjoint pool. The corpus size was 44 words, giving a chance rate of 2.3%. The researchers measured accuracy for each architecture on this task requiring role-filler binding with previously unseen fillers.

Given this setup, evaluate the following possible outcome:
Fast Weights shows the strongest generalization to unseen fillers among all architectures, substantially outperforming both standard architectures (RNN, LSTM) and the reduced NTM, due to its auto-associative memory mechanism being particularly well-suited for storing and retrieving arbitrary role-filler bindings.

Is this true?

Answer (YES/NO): NO